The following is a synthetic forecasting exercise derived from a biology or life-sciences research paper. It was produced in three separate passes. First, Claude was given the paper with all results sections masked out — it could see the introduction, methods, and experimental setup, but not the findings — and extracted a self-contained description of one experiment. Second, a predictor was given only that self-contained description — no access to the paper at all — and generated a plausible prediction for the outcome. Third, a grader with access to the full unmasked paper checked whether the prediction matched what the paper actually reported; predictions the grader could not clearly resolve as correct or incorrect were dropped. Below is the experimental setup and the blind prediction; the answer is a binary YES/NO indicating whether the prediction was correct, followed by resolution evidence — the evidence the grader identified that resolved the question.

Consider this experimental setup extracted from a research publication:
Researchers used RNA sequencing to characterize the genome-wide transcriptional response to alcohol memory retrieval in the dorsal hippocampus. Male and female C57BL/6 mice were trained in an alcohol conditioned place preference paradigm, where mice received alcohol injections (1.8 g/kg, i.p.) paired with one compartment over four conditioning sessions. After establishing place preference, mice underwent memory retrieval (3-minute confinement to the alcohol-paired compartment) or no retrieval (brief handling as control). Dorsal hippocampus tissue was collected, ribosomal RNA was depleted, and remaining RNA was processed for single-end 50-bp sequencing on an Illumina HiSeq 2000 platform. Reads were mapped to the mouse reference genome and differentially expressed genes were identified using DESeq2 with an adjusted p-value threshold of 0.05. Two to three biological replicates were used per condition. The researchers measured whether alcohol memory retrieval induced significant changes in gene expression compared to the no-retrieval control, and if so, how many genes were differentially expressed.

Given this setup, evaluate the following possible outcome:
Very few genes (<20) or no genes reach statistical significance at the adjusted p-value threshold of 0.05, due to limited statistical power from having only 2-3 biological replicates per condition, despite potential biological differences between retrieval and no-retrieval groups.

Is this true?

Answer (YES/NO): NO